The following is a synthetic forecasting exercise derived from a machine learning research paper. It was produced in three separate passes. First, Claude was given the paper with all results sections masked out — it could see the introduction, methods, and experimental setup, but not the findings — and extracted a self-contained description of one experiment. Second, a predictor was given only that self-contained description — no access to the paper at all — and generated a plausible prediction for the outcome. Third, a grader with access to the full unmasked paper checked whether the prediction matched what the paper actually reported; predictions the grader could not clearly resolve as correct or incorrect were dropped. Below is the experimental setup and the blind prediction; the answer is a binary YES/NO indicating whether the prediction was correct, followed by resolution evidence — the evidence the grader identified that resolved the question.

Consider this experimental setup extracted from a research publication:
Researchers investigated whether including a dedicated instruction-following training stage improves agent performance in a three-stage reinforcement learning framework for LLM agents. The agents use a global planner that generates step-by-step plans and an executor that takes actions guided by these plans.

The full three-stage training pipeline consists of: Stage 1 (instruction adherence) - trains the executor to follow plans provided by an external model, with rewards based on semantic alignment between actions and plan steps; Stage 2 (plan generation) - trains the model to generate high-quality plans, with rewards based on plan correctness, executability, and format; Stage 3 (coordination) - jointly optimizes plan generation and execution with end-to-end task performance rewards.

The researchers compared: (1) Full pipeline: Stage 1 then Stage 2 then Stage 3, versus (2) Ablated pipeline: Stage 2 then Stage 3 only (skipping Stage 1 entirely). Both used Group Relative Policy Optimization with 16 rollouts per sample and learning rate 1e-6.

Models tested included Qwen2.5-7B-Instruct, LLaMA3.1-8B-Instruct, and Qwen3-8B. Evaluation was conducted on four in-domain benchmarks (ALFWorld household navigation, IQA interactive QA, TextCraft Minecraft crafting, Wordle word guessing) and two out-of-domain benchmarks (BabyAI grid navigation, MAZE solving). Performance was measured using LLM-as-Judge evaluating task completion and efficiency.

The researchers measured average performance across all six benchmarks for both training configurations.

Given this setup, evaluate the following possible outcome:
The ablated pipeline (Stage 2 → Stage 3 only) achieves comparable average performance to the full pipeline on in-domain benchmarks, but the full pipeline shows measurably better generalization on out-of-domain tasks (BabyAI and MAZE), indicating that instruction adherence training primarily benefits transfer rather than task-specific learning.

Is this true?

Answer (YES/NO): NO